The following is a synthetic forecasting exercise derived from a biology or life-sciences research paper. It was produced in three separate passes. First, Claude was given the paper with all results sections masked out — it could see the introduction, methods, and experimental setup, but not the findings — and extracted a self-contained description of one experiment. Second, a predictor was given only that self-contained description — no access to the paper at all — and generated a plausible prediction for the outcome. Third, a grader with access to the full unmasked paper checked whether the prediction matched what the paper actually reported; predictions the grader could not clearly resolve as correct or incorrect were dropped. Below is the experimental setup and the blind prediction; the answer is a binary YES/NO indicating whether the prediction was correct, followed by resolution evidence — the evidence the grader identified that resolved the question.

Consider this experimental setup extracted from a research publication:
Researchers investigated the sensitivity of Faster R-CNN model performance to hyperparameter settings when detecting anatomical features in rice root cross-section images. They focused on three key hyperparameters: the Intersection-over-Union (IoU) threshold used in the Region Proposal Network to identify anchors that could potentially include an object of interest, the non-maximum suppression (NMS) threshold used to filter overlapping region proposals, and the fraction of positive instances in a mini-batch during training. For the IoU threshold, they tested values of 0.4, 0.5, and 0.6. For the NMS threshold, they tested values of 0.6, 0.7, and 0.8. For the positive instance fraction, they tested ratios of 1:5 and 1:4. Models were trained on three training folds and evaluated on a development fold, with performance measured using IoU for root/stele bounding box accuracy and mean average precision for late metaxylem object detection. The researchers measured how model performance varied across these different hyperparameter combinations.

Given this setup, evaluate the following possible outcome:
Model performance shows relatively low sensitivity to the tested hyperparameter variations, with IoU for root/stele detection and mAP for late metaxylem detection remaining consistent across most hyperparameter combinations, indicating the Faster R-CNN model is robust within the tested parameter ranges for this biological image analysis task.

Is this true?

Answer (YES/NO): YES